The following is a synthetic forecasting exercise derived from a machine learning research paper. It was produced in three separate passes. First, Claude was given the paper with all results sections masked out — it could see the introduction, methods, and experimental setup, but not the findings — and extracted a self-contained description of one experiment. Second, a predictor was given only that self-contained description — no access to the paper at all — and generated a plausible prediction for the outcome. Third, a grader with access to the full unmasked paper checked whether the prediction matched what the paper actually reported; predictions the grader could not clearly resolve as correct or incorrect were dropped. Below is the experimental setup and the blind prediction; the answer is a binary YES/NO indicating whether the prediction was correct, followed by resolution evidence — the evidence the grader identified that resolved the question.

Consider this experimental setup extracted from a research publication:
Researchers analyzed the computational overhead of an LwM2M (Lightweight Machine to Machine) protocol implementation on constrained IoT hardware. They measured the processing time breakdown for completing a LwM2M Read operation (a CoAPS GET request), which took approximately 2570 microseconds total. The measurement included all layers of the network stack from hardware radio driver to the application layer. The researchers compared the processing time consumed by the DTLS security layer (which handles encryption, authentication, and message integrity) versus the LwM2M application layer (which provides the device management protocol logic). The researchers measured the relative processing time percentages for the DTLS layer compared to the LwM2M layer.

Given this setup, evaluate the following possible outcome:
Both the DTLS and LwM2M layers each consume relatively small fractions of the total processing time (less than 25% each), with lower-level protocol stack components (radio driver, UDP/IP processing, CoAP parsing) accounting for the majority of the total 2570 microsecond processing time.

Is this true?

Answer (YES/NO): NO